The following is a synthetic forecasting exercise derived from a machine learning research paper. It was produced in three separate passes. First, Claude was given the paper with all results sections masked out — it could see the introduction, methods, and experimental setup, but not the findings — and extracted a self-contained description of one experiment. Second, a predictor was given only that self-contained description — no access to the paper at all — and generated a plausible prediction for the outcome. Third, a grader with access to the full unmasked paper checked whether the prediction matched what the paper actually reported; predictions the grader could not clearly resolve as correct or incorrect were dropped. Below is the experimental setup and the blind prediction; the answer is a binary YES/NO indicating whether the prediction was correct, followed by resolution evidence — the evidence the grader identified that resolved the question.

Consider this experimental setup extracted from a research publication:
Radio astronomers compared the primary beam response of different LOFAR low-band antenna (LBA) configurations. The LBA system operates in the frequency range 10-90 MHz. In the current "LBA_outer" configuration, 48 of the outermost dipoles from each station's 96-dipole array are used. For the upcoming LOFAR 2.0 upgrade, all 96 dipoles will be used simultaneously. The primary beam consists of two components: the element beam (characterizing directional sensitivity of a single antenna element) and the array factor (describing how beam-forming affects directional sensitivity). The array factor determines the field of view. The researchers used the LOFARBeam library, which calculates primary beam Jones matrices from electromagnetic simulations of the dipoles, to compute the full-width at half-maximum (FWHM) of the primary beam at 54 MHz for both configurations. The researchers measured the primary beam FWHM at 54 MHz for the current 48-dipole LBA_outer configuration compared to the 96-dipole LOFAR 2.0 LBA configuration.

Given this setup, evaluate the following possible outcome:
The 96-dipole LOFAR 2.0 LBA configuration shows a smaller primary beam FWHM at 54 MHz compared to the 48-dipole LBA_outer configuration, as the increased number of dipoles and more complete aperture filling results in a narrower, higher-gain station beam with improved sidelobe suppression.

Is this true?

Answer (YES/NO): NO